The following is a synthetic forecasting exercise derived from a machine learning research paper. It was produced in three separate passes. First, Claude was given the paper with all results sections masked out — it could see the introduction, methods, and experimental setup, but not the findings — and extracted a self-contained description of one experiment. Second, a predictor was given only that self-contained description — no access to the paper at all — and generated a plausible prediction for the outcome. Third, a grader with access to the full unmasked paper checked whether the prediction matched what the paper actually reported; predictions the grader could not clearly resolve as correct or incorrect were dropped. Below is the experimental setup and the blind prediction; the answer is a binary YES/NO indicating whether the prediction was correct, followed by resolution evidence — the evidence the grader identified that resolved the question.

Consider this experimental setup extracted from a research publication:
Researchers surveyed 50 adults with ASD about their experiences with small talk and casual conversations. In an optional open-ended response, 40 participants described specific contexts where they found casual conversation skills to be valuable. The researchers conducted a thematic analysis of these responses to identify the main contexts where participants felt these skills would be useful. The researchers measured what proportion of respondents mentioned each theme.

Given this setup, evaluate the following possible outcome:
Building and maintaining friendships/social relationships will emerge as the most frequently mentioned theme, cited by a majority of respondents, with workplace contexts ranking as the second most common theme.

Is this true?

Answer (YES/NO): NO